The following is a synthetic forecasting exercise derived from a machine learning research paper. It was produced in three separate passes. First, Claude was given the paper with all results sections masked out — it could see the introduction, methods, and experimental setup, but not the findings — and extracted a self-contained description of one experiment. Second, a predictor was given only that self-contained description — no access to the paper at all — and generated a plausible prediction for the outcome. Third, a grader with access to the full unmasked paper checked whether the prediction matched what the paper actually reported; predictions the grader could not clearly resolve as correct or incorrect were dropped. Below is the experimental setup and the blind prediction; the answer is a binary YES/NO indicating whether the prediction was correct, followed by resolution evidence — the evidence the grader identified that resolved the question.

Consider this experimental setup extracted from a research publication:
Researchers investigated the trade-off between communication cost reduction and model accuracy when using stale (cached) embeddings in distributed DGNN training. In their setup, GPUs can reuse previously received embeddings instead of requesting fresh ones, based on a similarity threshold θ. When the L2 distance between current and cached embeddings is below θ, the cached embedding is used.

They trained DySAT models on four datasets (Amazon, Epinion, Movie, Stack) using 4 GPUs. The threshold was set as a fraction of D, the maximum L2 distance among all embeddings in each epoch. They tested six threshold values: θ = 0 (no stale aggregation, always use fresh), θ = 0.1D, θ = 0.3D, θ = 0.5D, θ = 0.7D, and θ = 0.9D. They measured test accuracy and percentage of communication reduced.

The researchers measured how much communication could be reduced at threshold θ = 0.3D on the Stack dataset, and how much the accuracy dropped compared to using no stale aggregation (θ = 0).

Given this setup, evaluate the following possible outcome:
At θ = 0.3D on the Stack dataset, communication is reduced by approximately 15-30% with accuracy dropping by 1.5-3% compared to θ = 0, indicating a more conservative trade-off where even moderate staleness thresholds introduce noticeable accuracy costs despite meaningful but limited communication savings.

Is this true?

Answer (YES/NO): NO